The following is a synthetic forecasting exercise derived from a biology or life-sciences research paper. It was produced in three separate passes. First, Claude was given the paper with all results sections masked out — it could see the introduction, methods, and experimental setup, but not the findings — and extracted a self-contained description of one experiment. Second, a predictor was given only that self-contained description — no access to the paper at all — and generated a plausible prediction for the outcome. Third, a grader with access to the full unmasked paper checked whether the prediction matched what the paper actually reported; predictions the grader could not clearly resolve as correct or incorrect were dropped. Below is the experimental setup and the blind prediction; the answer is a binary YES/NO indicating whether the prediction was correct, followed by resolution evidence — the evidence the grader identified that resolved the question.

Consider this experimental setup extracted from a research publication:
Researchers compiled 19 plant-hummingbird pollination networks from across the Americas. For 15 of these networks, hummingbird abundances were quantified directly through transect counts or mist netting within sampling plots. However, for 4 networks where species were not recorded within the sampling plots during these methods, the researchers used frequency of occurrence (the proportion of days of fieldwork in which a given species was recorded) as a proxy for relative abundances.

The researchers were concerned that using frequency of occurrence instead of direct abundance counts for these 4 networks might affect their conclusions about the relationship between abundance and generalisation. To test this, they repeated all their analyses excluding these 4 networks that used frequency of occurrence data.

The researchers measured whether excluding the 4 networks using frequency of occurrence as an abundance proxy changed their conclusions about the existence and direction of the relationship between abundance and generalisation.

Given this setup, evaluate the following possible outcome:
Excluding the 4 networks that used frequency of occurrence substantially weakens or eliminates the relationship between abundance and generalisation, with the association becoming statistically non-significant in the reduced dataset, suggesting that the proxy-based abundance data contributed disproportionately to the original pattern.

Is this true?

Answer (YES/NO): NO